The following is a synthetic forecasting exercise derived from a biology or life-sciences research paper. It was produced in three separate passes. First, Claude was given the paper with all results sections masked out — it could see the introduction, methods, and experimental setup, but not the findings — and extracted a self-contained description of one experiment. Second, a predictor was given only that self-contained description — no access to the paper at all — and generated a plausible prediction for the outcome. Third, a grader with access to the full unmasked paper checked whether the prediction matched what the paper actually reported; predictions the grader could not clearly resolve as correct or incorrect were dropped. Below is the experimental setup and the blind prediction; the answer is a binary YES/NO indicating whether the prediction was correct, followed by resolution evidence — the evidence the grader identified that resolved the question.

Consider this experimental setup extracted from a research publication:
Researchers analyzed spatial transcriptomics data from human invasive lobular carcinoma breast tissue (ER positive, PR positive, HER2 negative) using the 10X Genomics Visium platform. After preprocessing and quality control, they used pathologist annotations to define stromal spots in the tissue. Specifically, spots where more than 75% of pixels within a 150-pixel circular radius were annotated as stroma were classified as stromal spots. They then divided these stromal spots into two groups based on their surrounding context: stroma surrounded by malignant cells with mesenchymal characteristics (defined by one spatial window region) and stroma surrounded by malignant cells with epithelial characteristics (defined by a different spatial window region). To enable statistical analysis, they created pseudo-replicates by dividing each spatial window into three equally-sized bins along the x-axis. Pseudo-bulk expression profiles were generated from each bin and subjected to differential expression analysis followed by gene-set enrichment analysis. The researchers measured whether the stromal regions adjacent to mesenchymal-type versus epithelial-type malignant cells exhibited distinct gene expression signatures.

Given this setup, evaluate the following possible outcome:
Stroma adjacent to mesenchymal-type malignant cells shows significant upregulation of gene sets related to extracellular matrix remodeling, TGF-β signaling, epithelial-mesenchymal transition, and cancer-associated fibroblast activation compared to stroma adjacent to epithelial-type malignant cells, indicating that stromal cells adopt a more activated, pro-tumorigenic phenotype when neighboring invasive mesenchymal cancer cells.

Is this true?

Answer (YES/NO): YES